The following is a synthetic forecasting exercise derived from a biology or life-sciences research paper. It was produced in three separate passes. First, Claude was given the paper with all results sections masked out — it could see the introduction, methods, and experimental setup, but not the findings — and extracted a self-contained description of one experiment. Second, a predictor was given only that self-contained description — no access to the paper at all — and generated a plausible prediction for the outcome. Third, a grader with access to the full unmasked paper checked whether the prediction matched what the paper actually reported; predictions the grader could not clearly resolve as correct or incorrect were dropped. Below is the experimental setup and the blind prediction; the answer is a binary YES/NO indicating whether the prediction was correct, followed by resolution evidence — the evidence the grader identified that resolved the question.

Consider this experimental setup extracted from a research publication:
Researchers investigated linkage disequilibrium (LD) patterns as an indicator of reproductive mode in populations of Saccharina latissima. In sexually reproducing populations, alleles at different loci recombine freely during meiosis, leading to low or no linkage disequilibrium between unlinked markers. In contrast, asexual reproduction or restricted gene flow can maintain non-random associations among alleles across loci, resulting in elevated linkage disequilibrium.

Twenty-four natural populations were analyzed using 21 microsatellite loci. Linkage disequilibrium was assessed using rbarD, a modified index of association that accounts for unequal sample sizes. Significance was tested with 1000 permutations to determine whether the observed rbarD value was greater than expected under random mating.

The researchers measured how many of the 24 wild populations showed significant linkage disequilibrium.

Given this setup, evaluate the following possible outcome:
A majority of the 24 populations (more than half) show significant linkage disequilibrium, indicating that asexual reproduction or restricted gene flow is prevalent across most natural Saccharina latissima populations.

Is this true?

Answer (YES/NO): NO